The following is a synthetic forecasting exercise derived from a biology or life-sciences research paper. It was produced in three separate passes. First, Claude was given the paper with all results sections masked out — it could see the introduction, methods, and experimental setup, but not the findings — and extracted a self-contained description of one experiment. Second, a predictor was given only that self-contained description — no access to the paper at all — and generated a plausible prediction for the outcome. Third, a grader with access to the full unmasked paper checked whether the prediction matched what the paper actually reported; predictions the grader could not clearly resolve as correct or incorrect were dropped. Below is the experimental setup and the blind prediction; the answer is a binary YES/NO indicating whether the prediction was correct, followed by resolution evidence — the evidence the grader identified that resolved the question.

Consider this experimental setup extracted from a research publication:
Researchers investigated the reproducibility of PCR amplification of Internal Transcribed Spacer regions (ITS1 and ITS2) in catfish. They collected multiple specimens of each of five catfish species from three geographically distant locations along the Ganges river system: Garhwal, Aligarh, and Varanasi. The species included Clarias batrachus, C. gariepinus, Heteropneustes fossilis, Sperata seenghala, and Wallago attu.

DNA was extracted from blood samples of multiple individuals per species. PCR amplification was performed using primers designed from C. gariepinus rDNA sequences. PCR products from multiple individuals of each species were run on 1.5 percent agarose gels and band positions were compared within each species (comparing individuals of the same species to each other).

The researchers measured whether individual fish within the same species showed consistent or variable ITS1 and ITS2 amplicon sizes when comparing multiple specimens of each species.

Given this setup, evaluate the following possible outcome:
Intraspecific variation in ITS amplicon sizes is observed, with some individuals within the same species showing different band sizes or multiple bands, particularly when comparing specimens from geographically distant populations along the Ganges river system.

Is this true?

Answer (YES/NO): NO